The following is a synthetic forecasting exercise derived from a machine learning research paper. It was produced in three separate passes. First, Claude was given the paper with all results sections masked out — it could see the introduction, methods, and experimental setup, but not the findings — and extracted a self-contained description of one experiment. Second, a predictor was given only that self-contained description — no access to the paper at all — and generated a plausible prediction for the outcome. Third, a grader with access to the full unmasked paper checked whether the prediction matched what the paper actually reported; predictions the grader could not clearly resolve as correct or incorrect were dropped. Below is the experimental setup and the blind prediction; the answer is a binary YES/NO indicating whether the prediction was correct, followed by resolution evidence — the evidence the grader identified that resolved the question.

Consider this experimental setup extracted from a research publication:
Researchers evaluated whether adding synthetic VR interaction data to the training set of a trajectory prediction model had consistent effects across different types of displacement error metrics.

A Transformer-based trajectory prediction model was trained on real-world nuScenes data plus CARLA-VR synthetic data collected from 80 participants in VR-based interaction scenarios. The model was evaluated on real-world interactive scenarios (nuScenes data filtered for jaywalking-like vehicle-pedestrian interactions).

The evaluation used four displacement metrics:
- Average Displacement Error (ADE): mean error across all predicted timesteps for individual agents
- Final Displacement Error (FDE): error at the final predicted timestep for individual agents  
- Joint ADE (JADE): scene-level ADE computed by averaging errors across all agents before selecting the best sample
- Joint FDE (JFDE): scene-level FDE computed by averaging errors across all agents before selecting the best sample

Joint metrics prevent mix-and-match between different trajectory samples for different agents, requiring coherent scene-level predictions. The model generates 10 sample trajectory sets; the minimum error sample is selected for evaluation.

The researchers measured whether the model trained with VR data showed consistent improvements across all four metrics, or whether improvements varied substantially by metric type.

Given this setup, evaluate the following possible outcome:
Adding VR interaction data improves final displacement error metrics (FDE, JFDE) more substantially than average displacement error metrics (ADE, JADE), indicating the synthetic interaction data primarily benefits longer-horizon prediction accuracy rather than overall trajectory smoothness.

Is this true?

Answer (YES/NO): NO